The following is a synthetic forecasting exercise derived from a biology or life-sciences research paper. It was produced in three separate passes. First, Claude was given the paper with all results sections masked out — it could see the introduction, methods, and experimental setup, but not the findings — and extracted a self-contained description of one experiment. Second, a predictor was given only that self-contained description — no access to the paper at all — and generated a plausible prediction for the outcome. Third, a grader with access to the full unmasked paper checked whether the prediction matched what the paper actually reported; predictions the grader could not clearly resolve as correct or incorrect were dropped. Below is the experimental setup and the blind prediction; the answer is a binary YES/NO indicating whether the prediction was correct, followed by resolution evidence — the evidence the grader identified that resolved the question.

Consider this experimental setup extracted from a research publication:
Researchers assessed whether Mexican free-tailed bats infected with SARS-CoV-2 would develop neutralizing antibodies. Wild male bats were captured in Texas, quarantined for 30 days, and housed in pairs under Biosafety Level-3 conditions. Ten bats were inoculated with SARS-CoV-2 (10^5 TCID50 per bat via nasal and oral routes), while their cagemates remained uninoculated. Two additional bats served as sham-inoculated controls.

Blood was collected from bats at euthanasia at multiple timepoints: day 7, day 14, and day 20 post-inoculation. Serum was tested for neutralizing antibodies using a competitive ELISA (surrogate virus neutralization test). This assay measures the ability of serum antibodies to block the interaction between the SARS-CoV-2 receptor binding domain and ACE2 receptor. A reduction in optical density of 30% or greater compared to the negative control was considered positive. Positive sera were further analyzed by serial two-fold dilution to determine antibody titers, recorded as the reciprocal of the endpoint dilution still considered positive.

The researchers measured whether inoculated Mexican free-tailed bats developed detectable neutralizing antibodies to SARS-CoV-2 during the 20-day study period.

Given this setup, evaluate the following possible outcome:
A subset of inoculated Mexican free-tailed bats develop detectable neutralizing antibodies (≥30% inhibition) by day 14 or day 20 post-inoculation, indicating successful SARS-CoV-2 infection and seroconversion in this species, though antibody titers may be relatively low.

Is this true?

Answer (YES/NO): YES